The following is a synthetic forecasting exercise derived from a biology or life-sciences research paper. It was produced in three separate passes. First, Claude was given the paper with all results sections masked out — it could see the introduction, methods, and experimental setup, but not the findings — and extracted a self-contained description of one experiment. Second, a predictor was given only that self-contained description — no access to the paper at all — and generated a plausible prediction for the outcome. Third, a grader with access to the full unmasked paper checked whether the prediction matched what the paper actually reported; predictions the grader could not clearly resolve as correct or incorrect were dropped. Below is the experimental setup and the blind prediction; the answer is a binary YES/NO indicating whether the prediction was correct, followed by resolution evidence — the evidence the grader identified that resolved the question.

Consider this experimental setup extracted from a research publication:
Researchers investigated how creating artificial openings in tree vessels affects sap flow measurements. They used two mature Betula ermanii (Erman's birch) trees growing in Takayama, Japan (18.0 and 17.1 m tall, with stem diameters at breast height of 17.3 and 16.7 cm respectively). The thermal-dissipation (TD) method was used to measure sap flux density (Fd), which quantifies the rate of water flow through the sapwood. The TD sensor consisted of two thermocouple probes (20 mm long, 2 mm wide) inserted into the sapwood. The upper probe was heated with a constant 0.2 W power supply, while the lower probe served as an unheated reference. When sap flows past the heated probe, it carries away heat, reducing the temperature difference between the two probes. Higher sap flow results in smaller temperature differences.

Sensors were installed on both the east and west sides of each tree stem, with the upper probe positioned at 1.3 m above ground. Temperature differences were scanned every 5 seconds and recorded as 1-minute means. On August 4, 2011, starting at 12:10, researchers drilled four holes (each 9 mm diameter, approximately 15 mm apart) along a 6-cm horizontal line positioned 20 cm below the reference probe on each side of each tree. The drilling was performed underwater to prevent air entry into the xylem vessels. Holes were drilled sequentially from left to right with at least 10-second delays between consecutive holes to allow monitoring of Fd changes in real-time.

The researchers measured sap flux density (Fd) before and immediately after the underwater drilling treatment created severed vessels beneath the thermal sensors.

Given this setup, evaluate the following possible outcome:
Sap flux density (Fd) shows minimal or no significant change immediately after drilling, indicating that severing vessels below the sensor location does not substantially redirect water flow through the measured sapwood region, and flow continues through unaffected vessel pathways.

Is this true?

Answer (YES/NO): NO